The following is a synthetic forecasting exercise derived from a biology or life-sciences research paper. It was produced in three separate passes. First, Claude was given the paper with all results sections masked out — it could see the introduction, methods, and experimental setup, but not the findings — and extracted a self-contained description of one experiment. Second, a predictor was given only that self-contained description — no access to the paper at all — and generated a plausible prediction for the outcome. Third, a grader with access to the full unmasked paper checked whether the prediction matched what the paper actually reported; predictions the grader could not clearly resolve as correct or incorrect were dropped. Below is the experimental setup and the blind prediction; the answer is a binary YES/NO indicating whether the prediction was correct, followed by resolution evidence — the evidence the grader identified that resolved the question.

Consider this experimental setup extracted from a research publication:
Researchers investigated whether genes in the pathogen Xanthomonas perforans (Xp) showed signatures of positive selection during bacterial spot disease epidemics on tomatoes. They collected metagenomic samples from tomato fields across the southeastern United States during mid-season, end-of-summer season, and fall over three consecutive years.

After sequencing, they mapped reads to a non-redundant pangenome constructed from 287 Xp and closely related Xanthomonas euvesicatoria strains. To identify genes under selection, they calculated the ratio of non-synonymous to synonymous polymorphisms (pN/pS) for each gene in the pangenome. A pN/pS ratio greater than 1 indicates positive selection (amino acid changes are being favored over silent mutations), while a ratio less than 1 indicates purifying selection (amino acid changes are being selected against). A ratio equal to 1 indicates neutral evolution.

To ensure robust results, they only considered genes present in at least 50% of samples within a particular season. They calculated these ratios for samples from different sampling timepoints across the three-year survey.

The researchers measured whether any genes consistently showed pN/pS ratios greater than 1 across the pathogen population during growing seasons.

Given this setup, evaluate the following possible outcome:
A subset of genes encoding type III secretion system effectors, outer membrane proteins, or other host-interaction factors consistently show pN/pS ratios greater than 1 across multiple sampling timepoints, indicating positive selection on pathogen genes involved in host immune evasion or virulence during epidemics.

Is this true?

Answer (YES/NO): NO